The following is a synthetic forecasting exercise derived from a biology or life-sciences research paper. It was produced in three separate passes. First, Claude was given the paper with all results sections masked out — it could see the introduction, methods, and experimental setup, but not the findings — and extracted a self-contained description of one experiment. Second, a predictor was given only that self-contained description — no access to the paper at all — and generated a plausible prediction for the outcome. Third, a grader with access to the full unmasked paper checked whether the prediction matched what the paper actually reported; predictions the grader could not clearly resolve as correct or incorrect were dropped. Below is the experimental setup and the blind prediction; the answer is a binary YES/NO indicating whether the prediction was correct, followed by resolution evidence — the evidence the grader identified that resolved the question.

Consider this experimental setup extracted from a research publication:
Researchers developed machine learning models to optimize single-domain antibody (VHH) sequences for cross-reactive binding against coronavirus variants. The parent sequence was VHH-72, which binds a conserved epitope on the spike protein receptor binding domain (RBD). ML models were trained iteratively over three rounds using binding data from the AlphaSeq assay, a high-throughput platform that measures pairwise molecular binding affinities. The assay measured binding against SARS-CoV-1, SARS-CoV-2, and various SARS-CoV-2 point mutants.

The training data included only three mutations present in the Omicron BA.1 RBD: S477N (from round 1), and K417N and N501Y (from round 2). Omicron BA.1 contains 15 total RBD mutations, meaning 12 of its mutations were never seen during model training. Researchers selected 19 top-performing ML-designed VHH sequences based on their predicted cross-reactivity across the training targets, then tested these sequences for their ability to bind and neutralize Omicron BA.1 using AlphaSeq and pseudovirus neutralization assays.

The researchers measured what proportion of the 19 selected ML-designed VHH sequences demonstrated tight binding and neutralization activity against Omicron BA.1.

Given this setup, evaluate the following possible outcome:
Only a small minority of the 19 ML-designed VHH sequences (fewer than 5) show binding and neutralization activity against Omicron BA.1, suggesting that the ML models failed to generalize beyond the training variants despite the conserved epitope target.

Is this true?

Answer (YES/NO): NO